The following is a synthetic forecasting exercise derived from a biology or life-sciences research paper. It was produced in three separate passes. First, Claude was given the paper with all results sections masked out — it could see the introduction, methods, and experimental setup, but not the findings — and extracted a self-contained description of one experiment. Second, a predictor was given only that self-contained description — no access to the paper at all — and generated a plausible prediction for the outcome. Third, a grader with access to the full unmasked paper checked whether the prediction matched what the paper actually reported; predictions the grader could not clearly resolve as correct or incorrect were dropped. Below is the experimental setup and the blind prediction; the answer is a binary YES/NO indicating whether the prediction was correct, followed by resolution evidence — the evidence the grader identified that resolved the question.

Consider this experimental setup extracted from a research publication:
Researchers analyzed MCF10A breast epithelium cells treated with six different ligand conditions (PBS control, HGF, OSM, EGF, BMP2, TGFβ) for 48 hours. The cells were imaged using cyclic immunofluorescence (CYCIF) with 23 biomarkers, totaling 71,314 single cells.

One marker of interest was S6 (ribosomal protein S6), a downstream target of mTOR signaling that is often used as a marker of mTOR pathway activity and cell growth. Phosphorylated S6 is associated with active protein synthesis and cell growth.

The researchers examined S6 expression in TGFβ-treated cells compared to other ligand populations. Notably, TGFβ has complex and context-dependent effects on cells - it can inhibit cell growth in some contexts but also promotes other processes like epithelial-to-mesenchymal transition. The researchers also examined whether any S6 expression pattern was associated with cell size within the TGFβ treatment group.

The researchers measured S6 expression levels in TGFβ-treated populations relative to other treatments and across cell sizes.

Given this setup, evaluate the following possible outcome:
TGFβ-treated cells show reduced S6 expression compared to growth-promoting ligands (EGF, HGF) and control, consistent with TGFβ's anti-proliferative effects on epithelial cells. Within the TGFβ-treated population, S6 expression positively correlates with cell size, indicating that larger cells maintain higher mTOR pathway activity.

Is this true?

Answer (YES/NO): NO